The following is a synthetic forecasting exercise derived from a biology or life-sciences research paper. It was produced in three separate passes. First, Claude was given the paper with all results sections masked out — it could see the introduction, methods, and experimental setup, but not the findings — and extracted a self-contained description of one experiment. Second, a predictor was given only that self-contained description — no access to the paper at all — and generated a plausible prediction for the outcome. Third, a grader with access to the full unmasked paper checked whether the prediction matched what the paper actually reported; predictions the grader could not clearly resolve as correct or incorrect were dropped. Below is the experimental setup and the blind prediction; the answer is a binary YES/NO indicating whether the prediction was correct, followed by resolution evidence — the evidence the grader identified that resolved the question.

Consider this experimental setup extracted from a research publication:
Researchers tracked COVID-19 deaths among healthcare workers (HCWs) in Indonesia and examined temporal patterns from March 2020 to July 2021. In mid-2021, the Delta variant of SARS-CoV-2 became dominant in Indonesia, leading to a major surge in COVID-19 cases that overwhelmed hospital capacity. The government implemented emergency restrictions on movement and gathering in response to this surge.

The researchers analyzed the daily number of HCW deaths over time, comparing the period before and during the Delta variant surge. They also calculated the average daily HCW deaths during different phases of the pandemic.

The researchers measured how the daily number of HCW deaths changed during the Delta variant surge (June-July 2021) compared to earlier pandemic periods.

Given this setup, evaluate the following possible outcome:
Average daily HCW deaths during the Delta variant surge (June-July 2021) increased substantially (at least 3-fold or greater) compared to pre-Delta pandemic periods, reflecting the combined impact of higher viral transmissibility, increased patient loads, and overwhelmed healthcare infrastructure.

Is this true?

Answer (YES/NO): NO